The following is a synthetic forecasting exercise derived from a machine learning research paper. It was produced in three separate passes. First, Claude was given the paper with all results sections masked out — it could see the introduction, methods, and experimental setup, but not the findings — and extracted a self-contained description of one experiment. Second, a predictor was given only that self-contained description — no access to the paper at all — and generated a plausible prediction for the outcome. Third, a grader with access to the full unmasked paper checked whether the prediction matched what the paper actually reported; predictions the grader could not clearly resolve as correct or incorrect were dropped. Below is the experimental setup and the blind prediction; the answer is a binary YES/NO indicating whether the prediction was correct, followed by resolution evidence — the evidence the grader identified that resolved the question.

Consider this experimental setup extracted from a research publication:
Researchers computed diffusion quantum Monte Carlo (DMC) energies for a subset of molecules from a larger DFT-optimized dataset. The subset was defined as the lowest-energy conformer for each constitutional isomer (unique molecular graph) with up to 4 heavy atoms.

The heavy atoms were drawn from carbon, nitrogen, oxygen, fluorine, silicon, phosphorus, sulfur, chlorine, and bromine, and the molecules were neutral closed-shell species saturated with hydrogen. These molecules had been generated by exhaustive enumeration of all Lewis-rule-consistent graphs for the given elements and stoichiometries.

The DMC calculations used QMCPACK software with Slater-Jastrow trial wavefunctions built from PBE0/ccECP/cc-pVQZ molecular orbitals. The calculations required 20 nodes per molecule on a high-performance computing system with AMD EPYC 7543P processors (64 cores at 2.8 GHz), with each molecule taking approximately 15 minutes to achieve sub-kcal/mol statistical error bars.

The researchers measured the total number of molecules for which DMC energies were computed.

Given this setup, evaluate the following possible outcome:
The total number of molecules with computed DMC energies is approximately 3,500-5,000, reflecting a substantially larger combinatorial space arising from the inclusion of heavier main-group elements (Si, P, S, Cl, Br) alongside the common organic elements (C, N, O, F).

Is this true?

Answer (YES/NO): NO